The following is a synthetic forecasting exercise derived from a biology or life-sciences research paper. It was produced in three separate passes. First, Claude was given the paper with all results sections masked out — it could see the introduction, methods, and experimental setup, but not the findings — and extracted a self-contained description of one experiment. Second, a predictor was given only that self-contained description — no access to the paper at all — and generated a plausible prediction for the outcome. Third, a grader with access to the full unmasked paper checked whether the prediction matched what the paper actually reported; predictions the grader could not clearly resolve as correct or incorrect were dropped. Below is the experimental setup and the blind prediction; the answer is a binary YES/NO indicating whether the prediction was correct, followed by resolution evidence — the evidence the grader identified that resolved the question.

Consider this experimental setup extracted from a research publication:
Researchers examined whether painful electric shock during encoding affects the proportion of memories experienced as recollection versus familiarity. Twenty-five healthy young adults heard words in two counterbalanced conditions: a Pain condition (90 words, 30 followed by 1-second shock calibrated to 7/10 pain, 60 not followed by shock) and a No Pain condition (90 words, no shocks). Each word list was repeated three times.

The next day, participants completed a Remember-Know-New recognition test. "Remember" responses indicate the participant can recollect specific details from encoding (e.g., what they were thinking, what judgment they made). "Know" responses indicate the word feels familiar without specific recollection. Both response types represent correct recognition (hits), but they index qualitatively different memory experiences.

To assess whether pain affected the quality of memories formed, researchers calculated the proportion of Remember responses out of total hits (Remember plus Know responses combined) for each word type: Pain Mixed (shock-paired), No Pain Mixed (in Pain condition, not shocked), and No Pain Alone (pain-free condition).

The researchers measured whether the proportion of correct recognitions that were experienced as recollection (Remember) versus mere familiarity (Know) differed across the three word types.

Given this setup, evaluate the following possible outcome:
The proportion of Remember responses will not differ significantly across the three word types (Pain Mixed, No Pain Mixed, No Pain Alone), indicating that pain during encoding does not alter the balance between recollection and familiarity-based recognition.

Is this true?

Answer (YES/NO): NO